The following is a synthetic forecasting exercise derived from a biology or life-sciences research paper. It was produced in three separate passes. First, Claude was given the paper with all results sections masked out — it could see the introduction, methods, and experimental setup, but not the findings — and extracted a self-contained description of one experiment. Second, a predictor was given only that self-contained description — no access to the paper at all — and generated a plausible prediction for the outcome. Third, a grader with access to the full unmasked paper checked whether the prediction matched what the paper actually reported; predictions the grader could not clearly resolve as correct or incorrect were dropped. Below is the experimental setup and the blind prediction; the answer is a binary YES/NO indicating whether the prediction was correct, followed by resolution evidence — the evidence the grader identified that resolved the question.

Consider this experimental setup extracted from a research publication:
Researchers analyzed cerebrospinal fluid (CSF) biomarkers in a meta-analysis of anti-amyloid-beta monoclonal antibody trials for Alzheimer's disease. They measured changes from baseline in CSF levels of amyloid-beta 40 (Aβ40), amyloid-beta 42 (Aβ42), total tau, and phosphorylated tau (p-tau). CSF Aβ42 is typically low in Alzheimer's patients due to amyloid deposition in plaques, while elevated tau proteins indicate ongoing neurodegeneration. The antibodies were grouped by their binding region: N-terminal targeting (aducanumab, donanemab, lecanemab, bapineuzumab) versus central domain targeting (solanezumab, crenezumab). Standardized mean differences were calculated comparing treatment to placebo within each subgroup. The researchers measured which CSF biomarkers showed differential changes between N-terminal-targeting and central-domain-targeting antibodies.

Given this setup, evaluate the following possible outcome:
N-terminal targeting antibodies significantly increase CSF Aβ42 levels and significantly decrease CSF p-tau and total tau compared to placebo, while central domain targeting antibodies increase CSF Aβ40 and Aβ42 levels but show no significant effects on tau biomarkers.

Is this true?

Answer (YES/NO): NO